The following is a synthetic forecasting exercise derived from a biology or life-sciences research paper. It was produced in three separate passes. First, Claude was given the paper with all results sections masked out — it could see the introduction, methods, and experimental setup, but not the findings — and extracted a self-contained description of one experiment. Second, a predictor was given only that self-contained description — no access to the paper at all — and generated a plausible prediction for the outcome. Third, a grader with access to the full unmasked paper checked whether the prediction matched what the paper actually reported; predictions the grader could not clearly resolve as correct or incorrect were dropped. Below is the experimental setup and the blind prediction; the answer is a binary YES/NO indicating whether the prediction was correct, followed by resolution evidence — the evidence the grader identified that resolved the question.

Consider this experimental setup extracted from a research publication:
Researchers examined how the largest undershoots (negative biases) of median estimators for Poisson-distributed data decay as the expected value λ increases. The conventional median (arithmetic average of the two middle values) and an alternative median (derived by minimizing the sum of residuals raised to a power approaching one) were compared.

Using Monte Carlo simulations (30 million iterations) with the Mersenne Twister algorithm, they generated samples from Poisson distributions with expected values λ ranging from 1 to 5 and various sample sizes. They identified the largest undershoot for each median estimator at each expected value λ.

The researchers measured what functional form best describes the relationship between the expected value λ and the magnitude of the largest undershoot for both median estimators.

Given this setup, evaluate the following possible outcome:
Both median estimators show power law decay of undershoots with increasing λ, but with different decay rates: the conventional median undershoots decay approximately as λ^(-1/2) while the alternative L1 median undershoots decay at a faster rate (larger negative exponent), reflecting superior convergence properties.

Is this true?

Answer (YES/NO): NO